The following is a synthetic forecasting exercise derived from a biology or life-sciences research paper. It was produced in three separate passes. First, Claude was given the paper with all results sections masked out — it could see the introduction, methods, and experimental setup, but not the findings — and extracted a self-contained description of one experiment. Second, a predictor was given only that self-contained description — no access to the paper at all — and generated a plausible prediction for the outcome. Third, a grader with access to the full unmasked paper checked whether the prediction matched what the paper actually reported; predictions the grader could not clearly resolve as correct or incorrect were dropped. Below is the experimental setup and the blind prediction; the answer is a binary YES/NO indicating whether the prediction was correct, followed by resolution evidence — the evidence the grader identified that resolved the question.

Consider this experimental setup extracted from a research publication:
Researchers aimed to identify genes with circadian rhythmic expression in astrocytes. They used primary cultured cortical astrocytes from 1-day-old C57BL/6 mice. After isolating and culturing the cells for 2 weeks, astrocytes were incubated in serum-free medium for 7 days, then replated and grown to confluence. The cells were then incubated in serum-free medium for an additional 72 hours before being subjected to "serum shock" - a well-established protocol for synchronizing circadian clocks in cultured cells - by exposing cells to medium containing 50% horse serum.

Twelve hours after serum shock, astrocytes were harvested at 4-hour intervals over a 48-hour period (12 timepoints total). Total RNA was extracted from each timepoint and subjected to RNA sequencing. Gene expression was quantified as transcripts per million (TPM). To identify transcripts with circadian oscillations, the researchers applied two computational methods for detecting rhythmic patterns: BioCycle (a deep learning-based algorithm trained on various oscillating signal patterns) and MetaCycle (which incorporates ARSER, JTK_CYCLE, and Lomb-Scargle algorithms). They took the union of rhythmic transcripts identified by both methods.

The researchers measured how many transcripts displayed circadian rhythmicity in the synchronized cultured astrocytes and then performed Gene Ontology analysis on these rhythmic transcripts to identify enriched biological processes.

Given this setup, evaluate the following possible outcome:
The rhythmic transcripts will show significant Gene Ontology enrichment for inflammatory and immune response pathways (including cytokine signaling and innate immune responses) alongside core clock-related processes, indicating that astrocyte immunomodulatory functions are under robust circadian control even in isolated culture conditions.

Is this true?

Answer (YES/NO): NO